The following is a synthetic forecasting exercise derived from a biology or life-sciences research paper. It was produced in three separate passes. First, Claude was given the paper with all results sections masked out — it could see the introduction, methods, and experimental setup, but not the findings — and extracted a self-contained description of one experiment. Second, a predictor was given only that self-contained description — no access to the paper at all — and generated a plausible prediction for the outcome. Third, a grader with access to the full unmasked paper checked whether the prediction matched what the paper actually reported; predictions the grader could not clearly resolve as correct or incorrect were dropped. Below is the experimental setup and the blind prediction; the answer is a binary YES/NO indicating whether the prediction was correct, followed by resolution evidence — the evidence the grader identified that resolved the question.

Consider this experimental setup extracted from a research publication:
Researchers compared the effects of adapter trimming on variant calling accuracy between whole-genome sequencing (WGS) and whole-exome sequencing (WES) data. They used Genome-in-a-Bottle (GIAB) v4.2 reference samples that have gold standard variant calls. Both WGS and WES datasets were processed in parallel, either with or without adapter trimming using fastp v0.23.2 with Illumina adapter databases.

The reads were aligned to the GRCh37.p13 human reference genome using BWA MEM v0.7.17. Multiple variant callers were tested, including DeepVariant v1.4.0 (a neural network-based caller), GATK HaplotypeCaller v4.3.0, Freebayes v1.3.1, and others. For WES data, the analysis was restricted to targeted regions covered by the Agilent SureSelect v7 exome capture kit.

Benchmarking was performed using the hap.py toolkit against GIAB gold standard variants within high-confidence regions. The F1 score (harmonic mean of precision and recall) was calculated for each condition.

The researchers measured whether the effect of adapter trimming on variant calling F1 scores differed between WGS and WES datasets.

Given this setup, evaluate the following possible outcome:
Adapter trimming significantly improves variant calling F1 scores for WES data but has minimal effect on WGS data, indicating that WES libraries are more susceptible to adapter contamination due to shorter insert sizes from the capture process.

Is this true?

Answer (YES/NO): NO